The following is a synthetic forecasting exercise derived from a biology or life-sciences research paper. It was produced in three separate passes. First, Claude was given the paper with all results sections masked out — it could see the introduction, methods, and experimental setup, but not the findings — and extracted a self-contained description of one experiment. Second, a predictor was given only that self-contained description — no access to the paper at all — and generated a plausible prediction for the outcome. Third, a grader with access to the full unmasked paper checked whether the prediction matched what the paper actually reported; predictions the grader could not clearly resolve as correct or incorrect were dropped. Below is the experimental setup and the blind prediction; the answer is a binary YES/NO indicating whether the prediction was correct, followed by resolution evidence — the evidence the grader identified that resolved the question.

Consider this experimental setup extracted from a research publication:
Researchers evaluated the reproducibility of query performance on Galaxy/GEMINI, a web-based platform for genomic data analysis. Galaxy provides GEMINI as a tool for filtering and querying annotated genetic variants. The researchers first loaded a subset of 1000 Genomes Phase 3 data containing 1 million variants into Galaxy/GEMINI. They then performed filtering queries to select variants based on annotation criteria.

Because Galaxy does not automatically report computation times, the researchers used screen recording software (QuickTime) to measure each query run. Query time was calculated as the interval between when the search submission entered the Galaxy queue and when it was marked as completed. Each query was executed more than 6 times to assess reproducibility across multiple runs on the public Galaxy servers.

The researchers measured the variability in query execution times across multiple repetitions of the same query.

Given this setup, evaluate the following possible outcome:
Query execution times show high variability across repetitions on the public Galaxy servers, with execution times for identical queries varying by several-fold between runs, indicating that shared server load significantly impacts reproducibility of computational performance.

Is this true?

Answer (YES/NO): YES